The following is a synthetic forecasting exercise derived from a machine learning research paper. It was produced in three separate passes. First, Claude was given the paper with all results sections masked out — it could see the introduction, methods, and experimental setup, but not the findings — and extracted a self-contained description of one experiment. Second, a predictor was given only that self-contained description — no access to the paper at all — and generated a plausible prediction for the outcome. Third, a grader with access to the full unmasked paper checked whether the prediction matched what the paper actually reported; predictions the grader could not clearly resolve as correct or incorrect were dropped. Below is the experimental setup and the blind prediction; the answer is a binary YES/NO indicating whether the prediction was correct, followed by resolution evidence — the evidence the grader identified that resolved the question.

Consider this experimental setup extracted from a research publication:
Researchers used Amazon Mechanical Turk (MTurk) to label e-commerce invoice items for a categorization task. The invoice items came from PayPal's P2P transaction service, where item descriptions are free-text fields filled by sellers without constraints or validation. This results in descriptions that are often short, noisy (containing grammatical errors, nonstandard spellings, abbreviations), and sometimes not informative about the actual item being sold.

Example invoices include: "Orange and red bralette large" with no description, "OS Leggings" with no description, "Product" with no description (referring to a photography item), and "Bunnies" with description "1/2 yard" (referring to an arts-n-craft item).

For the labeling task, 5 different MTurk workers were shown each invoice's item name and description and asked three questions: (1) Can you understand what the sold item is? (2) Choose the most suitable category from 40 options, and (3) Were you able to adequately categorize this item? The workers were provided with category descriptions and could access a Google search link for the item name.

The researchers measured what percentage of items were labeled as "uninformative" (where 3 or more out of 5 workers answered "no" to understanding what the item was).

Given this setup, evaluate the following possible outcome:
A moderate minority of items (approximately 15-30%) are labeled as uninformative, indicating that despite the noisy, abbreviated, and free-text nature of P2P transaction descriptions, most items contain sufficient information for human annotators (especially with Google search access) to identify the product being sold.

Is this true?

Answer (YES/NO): YES